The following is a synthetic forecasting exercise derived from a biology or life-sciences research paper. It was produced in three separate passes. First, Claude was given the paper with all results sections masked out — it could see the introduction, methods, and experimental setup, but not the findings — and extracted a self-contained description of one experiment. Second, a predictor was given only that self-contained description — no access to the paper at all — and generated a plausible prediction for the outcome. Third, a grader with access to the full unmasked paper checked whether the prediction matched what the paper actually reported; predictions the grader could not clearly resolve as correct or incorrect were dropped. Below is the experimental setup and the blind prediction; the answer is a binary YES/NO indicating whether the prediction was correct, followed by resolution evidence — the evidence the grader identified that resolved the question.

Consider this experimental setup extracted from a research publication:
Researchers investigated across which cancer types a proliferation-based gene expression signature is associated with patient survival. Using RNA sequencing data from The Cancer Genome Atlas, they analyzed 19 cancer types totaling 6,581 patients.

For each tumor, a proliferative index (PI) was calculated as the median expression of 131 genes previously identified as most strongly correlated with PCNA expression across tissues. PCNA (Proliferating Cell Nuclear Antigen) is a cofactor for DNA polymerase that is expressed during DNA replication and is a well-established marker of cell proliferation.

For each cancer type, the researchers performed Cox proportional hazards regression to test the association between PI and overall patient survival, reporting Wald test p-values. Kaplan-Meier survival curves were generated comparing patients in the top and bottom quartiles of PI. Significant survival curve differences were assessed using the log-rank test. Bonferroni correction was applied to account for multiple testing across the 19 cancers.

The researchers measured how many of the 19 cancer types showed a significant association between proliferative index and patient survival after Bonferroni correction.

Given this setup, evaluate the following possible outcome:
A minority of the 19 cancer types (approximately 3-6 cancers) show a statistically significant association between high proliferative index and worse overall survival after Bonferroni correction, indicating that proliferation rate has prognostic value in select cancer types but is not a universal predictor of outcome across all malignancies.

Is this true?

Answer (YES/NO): NO